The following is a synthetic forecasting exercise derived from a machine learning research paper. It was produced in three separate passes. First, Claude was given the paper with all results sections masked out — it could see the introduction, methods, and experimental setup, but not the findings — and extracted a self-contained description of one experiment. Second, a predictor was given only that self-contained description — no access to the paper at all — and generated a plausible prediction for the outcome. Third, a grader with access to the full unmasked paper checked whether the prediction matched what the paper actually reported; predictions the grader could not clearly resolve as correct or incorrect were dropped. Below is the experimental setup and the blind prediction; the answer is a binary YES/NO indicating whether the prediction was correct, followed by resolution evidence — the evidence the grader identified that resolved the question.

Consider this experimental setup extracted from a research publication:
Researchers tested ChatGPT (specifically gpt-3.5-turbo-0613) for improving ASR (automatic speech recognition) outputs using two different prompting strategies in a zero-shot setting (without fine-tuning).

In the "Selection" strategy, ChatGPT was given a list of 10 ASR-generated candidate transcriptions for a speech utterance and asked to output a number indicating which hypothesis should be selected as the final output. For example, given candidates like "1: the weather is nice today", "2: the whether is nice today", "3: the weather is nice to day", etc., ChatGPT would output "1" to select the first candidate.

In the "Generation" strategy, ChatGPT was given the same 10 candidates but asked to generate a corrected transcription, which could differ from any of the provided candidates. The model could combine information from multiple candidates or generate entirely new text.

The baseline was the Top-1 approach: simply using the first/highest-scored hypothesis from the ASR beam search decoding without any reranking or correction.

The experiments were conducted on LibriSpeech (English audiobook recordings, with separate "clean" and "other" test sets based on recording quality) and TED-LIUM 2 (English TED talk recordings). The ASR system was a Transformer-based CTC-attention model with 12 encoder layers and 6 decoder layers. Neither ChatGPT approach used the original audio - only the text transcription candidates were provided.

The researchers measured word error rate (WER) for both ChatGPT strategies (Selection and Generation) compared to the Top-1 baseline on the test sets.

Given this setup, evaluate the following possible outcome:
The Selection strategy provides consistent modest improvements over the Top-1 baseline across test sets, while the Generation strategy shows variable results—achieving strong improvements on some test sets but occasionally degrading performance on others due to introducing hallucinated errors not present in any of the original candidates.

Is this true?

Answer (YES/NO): NO